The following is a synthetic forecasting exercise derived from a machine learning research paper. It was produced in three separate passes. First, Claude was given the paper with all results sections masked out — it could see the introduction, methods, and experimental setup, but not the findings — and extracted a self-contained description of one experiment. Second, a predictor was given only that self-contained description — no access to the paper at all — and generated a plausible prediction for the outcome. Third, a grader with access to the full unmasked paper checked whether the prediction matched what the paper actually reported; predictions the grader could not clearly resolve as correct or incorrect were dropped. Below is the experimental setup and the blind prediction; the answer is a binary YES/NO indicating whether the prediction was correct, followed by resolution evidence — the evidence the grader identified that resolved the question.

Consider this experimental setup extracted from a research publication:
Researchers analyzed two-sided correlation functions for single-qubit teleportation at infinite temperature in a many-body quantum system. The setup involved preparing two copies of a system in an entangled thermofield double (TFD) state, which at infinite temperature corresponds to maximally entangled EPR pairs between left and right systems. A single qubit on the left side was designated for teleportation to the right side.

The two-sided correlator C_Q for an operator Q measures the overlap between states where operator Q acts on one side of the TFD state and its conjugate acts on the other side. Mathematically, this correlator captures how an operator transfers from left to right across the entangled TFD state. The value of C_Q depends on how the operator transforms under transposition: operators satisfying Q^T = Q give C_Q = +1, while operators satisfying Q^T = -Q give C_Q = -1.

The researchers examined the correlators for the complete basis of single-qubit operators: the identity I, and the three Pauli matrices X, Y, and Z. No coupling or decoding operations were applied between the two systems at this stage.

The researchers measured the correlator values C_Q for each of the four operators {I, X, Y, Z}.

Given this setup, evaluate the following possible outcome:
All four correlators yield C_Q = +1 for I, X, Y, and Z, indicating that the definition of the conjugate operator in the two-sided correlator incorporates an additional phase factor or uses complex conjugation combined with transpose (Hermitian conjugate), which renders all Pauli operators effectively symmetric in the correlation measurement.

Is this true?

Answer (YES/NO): NO